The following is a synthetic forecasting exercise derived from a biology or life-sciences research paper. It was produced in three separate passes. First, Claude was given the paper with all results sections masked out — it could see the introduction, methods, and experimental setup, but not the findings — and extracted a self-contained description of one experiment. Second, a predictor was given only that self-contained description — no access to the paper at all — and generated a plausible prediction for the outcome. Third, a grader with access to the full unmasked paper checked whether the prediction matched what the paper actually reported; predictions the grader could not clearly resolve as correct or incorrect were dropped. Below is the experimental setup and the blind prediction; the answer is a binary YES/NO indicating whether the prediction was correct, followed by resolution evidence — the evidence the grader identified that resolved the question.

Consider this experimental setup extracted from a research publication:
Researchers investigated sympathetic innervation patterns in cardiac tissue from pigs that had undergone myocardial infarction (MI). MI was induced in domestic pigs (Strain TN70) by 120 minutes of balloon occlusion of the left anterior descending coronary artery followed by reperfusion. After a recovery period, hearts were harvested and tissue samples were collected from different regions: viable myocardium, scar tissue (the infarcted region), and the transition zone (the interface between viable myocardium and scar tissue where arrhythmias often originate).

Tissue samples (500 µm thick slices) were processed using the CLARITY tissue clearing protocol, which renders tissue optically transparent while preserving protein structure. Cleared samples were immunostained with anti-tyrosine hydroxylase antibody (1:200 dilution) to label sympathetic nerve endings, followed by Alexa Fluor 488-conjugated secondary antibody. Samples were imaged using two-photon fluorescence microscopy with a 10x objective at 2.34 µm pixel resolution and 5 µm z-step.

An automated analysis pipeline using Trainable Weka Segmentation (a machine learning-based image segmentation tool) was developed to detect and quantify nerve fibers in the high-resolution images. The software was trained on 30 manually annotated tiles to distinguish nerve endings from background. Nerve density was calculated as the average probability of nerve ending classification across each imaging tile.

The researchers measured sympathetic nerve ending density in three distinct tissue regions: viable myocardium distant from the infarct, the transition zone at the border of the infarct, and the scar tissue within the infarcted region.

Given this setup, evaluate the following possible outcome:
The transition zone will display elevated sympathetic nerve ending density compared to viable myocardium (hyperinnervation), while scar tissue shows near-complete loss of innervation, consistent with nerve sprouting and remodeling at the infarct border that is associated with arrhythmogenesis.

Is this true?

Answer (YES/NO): NO